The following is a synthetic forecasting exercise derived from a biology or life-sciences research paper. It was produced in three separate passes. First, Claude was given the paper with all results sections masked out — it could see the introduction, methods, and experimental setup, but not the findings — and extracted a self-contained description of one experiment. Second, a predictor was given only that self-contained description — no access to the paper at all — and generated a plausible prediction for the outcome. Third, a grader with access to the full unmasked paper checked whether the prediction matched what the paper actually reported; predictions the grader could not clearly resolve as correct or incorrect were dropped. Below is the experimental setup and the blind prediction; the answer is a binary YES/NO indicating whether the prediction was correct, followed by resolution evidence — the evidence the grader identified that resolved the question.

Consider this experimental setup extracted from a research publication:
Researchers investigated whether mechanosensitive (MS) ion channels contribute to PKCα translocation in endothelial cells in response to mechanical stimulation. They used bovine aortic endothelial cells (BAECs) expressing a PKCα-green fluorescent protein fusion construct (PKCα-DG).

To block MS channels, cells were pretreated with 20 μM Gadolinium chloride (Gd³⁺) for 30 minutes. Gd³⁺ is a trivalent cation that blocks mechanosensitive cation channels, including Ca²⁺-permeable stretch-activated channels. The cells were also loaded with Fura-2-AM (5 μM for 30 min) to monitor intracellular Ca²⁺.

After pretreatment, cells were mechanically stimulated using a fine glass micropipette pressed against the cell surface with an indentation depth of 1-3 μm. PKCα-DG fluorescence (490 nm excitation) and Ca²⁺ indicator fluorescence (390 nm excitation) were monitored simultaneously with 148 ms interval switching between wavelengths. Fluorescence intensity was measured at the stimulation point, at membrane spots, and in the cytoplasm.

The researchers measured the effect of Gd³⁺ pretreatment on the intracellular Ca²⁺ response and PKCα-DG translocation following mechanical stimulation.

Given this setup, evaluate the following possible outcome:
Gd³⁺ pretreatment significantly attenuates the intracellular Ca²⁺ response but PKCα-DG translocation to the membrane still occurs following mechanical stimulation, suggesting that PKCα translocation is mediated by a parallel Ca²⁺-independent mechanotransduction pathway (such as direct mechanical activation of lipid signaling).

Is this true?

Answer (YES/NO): NO